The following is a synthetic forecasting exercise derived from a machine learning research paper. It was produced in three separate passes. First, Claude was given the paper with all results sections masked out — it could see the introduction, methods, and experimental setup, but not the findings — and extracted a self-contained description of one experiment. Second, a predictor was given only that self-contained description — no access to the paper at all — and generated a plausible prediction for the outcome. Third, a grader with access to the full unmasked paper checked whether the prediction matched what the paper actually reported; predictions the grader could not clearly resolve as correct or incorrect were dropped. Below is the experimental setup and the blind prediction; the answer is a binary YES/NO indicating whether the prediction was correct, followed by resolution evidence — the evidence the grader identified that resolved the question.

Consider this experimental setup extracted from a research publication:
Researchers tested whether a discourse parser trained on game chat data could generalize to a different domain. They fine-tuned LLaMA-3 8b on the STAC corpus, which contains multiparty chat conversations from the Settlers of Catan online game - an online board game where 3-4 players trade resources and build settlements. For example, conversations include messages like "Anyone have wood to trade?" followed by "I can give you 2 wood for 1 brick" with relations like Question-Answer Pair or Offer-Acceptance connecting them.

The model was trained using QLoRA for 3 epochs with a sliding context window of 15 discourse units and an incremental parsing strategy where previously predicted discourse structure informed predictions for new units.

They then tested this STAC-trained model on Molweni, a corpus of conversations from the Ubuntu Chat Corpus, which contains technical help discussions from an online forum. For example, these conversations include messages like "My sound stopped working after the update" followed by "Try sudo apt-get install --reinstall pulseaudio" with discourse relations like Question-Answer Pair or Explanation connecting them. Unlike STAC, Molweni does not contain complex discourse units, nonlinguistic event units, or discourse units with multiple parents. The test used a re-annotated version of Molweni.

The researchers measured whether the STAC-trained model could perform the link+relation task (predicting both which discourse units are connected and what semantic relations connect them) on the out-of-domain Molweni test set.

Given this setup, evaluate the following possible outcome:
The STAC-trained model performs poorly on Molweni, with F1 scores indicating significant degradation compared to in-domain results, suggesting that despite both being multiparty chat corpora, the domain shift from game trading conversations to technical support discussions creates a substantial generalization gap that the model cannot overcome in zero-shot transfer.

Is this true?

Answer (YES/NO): NO